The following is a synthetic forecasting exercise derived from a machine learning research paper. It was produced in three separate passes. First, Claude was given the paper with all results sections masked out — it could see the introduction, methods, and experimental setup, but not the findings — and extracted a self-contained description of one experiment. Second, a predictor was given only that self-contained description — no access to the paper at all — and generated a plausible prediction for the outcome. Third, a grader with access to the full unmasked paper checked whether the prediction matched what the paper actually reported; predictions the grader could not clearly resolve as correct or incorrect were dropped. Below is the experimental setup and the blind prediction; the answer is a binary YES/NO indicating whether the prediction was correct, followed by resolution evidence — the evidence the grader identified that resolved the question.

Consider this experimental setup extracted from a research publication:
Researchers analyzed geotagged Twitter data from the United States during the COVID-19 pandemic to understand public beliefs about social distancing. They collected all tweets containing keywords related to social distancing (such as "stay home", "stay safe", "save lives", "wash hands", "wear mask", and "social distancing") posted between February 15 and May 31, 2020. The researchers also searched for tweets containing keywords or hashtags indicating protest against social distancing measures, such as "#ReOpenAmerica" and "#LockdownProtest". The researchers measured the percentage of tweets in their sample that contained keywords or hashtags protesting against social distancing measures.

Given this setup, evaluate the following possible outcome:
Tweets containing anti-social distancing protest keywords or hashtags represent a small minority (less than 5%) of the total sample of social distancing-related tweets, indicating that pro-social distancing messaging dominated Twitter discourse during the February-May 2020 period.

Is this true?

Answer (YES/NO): YES